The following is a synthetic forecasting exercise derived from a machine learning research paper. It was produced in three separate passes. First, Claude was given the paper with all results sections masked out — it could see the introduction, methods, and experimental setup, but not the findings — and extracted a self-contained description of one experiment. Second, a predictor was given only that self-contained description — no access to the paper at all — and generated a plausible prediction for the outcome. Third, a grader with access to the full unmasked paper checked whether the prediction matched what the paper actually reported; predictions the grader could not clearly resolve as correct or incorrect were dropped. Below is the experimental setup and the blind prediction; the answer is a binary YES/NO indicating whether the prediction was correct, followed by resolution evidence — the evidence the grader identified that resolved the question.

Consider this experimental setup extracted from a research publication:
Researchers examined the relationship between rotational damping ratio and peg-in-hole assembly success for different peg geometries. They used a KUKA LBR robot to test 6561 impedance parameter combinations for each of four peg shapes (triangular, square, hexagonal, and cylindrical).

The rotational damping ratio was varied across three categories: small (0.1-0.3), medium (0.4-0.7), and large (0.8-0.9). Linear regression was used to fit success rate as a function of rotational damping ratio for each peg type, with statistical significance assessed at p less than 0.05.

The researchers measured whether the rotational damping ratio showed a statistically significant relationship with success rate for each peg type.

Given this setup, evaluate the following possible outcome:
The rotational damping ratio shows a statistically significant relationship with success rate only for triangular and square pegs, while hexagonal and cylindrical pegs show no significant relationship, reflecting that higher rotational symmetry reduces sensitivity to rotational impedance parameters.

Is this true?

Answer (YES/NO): NO